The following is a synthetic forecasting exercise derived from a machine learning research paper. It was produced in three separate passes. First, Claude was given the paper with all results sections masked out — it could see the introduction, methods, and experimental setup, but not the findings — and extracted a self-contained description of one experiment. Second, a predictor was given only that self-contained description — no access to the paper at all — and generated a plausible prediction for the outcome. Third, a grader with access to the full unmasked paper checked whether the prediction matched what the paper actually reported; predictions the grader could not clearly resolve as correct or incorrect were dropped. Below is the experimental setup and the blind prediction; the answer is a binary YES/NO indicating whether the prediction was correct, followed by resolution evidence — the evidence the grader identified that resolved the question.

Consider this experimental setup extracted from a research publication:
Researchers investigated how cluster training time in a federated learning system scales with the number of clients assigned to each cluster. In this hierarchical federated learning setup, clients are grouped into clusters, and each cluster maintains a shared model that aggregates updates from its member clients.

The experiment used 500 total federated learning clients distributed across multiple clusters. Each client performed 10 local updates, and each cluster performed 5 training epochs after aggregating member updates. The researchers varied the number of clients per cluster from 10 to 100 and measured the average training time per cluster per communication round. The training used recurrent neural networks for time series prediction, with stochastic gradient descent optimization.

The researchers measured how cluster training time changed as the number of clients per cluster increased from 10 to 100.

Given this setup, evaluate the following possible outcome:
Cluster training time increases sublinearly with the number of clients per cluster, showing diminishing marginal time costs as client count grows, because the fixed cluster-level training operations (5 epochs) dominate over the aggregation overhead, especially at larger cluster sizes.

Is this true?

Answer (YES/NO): YES